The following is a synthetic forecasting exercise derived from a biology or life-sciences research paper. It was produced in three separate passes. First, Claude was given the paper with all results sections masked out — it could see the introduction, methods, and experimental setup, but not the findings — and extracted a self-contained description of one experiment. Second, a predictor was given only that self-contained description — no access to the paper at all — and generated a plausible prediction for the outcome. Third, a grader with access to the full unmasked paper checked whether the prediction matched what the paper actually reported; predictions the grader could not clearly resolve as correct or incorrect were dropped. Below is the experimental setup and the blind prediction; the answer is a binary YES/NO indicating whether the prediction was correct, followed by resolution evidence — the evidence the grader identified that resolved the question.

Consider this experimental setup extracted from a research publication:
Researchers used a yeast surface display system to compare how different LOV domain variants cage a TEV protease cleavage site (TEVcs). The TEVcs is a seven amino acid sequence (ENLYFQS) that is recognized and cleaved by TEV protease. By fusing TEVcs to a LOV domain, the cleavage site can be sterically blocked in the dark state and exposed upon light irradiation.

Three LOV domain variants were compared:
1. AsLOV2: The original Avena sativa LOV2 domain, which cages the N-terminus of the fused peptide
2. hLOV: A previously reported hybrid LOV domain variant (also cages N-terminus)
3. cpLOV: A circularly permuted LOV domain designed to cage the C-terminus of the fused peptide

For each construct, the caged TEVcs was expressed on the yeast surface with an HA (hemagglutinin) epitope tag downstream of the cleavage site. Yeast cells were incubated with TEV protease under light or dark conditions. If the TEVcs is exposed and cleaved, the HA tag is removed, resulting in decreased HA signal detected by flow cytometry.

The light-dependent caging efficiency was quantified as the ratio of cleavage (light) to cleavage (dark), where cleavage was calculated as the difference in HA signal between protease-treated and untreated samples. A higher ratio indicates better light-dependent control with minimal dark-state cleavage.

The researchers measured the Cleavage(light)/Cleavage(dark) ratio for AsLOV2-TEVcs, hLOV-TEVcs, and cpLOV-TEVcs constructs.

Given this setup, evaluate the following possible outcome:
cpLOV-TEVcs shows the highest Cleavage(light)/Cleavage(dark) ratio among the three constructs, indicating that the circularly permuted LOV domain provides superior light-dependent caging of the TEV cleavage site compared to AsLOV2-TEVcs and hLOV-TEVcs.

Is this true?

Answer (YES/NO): NO